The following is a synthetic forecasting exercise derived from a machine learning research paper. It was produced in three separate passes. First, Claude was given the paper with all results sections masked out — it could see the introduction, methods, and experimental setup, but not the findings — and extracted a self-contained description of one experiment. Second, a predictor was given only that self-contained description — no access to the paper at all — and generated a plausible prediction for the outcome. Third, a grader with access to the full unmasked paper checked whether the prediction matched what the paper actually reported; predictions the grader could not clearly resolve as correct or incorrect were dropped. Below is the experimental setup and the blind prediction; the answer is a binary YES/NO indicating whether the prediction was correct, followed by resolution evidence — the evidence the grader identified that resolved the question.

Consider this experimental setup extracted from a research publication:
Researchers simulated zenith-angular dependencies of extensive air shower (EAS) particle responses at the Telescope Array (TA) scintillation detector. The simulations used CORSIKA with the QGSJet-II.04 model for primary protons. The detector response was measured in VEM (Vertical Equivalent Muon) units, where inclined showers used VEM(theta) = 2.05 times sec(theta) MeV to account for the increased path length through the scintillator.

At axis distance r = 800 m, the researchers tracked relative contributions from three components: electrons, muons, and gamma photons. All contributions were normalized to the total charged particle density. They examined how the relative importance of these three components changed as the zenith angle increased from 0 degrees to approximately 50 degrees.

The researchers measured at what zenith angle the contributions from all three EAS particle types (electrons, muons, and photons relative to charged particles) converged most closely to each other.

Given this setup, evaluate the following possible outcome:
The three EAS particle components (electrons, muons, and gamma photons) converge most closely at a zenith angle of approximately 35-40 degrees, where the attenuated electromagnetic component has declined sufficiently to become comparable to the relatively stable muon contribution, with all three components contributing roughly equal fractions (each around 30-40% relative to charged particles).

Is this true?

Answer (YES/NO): NO